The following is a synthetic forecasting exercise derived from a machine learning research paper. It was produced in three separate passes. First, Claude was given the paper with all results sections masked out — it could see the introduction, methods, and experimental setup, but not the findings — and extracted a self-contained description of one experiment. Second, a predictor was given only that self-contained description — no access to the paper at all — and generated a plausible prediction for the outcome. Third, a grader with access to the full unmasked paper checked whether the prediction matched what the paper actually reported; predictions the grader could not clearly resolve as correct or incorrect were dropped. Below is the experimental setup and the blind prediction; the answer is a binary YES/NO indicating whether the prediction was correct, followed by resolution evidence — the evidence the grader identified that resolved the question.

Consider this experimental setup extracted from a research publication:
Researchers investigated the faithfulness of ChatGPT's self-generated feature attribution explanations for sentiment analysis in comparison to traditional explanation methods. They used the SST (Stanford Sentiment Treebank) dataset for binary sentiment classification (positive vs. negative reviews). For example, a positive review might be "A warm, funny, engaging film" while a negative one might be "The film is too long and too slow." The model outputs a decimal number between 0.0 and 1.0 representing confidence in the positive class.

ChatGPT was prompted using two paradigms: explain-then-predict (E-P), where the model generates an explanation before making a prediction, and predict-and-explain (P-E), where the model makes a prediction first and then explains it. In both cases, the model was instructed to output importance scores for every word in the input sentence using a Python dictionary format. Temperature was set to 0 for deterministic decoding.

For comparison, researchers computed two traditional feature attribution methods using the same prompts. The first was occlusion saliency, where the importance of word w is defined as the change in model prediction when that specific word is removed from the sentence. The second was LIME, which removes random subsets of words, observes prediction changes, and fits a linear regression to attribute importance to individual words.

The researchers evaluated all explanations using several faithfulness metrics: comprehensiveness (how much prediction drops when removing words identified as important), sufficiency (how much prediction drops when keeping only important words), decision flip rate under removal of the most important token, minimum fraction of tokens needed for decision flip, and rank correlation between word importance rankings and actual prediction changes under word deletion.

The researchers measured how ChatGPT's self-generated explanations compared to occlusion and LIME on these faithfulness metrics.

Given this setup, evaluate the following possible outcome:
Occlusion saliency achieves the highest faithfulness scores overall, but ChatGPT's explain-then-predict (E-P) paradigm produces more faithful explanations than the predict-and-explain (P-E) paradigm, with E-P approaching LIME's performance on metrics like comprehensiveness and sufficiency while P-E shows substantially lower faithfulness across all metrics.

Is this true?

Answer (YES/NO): NO